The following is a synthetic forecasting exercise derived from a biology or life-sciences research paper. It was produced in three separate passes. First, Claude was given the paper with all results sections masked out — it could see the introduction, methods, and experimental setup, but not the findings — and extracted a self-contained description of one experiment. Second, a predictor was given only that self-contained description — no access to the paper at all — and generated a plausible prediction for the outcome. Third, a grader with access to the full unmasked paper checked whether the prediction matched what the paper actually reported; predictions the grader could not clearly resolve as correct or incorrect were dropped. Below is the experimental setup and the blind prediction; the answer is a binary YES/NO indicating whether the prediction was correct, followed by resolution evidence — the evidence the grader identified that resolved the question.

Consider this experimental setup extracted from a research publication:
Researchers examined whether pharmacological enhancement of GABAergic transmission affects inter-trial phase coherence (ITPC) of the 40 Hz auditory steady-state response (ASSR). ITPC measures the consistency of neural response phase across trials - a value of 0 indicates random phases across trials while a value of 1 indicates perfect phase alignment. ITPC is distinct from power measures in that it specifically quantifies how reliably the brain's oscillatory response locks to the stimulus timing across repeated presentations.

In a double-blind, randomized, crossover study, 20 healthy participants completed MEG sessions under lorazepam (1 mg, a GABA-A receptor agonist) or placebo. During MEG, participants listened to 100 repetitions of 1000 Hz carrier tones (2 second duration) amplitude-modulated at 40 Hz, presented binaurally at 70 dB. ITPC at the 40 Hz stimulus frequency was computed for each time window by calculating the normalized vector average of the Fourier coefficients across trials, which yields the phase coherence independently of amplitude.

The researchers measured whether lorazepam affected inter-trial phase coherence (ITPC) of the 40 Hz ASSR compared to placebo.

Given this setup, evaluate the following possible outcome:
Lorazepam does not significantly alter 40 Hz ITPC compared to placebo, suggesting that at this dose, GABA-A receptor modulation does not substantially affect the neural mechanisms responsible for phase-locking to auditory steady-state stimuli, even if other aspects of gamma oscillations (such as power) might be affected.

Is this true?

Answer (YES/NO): YES